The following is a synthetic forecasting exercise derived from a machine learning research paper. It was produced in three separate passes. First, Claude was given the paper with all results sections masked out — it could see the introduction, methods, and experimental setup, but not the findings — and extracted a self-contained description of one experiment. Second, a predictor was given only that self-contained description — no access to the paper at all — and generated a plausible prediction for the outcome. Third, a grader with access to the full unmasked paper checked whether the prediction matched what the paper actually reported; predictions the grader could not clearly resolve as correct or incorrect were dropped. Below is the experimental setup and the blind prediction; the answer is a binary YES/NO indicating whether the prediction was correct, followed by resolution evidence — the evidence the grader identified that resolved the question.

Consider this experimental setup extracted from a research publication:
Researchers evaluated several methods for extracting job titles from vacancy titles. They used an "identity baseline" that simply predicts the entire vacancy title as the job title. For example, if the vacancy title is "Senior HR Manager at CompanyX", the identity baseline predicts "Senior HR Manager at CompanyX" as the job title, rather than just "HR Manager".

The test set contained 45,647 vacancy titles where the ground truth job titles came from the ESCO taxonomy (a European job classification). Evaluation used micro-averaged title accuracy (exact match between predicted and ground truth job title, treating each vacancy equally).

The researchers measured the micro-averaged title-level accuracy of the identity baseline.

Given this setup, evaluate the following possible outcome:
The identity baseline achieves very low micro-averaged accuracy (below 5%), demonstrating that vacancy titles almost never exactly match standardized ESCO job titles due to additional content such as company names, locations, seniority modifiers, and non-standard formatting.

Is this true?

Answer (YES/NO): YES